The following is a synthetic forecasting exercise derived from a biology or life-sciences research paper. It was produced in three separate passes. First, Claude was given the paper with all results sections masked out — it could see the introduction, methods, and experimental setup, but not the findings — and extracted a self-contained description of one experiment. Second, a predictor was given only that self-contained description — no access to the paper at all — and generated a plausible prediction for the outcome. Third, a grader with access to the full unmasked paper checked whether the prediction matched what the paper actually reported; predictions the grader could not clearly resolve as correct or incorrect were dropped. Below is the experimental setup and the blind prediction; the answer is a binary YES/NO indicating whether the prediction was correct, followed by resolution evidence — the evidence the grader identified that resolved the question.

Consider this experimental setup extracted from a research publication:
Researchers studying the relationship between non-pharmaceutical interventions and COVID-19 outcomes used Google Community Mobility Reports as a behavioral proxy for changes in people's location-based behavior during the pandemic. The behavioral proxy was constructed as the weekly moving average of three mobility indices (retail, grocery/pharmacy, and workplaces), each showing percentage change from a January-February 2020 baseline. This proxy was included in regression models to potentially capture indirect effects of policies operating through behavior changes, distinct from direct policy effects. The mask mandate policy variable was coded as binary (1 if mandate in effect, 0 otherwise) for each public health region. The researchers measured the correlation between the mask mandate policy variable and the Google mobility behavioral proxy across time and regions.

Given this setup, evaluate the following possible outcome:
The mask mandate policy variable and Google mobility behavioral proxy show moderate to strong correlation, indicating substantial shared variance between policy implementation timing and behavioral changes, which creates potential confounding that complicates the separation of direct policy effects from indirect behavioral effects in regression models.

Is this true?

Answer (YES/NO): NO